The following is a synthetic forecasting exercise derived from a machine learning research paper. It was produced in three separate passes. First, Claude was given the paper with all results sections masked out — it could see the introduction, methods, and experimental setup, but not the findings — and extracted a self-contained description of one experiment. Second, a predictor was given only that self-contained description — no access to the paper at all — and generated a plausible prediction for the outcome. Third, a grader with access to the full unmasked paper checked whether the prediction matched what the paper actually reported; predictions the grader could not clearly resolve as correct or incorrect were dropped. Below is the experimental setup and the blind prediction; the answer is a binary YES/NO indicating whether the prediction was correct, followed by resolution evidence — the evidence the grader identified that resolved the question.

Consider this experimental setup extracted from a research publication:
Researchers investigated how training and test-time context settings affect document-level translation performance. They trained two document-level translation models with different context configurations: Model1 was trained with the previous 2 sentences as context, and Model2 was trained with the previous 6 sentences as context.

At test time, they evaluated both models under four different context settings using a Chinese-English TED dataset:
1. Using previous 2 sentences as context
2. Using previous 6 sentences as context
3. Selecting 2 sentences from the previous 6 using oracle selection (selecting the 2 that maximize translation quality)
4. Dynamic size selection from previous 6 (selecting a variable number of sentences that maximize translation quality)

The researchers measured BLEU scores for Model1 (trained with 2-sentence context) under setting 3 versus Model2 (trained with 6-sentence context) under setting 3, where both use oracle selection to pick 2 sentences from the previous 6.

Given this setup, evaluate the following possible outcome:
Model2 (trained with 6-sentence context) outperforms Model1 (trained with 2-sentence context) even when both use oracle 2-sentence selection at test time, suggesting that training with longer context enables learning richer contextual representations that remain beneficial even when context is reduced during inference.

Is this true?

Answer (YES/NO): YES